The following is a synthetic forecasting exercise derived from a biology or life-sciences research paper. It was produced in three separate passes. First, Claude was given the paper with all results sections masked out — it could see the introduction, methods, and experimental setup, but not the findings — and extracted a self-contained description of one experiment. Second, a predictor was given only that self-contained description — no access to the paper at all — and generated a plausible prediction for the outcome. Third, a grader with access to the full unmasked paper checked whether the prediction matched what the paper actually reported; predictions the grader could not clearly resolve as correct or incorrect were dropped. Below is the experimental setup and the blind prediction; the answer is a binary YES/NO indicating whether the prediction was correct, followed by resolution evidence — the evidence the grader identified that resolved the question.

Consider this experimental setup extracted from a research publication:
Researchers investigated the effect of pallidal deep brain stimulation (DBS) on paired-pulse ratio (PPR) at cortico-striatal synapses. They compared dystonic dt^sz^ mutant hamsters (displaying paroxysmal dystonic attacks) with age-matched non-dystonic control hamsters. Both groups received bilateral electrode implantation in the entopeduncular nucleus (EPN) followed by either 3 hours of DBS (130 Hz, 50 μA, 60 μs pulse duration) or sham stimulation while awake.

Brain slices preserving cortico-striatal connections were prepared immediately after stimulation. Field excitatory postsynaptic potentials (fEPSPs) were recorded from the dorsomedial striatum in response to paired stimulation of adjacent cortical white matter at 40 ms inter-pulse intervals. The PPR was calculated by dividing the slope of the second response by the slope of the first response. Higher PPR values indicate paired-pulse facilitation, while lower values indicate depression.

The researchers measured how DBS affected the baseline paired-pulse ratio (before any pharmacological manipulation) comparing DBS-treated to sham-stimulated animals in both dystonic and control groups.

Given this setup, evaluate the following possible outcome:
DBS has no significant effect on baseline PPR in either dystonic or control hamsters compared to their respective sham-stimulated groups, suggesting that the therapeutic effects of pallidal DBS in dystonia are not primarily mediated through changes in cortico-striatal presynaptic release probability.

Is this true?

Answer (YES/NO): YES